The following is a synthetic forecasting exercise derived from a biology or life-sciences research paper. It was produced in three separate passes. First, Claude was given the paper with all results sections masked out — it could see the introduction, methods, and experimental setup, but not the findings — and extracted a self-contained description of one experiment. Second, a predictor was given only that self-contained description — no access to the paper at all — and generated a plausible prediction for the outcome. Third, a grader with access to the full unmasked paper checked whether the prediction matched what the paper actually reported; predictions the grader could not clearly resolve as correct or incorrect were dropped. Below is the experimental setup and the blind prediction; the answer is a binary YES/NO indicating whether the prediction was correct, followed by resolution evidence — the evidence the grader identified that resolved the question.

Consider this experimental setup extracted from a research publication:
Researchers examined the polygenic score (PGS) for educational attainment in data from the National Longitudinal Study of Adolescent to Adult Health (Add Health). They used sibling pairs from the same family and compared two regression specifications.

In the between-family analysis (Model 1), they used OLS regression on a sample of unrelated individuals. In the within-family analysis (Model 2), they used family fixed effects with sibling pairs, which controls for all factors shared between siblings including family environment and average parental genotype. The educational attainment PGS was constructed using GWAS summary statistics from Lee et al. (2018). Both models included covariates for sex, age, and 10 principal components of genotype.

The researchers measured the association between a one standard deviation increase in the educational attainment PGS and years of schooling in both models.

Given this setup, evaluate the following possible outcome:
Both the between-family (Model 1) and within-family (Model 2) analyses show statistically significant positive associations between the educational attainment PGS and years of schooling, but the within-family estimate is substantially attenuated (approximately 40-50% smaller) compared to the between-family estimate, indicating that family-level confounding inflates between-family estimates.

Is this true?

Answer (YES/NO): NO